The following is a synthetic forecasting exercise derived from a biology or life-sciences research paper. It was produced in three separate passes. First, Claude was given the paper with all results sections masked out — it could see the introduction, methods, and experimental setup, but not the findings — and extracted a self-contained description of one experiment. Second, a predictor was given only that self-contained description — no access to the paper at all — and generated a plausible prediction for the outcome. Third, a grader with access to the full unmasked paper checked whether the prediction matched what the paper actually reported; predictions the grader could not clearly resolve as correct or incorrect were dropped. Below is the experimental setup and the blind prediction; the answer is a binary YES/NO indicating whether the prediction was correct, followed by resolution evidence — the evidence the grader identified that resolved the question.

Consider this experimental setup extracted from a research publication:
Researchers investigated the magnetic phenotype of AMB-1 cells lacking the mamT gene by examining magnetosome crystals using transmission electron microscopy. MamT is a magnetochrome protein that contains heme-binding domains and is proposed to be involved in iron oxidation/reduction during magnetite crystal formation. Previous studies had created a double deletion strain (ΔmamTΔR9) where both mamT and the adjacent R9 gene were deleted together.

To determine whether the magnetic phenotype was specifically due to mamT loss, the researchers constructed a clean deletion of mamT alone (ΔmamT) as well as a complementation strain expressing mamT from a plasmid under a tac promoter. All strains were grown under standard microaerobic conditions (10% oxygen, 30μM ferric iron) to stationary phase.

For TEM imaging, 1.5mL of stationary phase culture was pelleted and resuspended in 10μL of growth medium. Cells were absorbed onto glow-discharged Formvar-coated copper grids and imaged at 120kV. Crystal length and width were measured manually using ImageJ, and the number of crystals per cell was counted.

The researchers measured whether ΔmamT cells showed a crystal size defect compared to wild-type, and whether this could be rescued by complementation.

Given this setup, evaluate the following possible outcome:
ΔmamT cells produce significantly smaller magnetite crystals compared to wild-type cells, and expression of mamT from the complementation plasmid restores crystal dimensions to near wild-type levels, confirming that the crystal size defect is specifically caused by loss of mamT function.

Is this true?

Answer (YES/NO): YES